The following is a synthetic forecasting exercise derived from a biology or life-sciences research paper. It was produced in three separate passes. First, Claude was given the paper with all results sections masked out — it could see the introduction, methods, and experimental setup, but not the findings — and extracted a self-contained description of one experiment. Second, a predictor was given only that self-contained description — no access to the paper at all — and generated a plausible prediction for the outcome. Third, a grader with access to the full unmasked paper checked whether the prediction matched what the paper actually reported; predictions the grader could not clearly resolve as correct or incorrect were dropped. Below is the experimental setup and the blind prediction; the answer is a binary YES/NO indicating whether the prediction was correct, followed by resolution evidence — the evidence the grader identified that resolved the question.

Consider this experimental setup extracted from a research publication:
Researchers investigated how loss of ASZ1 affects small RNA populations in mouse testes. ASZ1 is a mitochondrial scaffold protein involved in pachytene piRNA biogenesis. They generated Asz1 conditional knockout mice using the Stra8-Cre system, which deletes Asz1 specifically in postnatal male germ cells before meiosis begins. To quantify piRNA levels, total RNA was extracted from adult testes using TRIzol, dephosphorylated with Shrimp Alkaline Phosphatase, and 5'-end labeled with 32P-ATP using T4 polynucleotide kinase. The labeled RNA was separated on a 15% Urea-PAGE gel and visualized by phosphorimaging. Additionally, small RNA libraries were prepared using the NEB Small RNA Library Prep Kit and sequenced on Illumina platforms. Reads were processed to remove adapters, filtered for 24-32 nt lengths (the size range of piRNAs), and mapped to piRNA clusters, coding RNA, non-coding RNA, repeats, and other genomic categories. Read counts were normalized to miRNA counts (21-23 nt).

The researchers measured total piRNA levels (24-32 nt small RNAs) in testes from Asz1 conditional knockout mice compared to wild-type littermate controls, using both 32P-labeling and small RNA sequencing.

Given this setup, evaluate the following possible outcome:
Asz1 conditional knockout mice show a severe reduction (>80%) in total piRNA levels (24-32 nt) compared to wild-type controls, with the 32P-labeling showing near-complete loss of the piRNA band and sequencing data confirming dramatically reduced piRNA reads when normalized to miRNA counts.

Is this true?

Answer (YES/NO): YES